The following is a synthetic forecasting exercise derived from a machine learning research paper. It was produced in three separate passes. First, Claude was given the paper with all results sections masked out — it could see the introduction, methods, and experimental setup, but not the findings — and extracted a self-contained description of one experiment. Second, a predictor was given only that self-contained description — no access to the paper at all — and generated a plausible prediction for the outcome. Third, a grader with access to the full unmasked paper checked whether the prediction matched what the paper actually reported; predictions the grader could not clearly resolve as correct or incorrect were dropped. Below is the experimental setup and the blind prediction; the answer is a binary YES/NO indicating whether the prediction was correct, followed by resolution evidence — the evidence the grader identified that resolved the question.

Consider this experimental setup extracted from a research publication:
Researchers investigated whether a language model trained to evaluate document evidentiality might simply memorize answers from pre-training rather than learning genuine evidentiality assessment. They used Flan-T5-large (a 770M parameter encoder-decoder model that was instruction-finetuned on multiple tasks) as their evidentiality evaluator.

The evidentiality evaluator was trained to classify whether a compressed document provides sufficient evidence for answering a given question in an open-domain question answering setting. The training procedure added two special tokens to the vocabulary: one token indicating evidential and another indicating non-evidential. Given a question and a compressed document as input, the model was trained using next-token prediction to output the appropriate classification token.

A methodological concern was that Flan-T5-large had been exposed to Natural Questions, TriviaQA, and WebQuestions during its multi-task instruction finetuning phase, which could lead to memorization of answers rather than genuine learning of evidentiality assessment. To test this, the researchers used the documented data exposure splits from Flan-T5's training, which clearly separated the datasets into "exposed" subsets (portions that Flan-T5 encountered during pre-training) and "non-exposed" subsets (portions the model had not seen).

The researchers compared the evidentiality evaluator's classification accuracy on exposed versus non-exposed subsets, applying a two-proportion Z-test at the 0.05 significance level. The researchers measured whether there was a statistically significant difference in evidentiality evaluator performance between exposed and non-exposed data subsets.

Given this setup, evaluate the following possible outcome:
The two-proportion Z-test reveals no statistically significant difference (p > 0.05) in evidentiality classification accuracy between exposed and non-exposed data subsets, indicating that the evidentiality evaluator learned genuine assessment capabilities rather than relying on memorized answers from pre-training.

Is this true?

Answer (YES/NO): YES